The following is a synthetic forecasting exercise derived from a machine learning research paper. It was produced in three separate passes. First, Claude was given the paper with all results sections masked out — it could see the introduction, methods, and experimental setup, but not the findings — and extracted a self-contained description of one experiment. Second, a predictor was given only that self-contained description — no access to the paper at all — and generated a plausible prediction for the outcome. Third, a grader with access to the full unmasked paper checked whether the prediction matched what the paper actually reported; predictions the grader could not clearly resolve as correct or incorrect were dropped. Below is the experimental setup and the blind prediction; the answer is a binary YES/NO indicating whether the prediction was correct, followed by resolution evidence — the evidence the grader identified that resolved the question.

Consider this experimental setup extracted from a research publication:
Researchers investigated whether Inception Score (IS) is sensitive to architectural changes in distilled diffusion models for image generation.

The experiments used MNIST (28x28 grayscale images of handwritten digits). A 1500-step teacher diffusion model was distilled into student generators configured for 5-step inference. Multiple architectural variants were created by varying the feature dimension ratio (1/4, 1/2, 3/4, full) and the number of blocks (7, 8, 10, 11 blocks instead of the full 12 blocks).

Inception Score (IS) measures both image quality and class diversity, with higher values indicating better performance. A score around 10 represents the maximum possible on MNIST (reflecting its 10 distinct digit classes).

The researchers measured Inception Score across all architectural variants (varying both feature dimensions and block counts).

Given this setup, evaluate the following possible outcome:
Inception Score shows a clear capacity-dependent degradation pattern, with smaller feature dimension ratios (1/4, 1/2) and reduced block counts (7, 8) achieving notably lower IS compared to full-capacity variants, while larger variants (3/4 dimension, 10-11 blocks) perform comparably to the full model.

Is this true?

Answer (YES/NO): NO